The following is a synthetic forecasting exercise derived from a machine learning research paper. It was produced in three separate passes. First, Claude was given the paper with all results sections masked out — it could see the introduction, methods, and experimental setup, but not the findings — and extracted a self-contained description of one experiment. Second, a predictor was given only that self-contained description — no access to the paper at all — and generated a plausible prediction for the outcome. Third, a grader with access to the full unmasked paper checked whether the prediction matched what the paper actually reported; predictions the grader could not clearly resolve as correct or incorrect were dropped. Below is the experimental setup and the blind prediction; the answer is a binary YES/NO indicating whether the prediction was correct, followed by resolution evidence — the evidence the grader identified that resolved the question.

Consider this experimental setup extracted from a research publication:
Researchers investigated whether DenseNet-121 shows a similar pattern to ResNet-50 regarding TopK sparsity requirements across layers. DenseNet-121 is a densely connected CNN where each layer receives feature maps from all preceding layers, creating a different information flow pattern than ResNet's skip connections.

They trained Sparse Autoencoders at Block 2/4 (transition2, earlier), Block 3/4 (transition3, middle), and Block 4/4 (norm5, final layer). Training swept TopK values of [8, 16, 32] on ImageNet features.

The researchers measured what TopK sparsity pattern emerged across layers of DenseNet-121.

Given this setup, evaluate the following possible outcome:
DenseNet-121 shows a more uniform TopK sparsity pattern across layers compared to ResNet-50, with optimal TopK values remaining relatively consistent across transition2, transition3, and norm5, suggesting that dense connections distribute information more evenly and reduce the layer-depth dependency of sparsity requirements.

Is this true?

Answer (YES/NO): NO